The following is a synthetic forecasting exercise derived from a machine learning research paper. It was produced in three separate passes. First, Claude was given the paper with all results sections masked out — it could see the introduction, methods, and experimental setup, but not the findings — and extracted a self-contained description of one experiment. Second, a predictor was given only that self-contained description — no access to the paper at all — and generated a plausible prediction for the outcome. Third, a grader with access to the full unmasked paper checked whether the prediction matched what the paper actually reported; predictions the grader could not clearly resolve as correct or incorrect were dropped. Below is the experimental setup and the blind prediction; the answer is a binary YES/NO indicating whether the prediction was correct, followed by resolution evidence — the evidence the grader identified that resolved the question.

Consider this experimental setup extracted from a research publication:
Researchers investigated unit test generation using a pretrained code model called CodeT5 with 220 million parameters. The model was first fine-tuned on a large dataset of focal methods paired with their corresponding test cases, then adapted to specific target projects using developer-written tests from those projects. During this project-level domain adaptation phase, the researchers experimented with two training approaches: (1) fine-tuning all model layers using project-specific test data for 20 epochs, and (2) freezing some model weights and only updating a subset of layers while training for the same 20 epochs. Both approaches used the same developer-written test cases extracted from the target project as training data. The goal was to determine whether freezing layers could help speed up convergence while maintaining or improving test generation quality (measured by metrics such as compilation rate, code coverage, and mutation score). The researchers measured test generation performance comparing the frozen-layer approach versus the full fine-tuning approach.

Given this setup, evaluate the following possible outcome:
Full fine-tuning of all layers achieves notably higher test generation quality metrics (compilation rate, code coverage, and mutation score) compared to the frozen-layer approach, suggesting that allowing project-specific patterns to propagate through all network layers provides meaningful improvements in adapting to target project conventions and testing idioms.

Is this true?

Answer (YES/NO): YES